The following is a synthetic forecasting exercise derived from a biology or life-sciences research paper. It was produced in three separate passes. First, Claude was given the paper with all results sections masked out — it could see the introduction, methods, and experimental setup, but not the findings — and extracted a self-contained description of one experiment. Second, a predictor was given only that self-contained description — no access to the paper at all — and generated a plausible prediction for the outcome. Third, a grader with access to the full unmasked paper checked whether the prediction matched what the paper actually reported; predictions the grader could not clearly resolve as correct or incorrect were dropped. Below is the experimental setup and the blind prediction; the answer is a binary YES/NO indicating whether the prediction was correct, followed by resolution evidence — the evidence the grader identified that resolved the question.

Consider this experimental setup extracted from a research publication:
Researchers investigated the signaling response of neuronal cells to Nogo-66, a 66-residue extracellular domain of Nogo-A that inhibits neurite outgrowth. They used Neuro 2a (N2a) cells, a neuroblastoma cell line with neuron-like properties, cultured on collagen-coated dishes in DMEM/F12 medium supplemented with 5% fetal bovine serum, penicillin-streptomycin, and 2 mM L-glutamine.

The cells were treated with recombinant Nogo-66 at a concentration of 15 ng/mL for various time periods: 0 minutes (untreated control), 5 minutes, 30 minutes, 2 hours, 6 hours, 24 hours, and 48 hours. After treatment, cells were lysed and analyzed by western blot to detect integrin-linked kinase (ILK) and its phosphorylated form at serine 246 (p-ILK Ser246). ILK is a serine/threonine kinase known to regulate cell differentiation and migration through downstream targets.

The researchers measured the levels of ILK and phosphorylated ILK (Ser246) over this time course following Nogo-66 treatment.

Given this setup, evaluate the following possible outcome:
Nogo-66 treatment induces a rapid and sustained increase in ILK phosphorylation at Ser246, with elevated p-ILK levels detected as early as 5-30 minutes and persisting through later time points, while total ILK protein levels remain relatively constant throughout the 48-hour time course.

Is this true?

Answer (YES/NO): NO